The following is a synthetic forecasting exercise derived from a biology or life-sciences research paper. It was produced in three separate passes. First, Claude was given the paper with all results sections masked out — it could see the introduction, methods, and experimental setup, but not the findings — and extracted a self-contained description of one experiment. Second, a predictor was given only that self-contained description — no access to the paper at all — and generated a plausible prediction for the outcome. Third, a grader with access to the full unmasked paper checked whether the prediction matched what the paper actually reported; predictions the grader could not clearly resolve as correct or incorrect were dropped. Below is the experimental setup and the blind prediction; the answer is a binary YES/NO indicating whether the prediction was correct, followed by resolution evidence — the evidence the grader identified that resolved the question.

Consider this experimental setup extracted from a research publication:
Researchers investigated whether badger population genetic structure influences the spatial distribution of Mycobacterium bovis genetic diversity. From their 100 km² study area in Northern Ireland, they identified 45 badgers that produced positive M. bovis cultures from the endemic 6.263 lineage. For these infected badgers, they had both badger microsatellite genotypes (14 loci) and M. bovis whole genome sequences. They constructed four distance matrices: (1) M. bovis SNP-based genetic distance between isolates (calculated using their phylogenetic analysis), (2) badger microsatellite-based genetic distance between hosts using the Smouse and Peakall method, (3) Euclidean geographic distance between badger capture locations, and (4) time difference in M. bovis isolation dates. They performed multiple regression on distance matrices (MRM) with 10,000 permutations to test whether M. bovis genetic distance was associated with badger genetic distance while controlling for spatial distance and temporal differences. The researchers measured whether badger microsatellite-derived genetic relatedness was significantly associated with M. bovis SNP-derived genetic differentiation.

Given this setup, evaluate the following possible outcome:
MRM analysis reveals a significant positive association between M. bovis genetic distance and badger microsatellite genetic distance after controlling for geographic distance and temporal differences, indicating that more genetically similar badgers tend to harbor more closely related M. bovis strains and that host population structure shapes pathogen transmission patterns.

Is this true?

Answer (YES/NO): NO